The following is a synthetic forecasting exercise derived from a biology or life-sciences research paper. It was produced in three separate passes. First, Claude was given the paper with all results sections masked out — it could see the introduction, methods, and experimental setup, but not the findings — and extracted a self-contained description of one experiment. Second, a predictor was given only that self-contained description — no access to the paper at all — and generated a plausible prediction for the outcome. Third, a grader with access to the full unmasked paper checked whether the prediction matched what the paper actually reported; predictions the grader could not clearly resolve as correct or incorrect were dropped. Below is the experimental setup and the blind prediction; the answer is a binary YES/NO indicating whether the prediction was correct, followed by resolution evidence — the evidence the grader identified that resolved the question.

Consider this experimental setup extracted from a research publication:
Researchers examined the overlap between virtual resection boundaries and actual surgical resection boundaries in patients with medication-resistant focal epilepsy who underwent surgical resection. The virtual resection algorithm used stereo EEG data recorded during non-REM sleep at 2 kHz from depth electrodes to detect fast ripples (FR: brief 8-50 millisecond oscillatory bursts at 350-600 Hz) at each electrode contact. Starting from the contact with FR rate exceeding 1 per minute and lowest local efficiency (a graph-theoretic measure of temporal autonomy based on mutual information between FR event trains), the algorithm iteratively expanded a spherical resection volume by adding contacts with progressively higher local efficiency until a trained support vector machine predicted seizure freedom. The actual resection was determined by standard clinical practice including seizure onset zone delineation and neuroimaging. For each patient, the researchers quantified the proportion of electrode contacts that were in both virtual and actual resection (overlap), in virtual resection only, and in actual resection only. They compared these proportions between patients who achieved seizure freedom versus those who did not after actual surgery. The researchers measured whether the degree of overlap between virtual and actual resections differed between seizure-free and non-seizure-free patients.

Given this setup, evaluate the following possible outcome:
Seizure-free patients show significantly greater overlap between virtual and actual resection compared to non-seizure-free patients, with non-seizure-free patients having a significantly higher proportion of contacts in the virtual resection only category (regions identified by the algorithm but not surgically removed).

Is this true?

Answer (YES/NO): NO